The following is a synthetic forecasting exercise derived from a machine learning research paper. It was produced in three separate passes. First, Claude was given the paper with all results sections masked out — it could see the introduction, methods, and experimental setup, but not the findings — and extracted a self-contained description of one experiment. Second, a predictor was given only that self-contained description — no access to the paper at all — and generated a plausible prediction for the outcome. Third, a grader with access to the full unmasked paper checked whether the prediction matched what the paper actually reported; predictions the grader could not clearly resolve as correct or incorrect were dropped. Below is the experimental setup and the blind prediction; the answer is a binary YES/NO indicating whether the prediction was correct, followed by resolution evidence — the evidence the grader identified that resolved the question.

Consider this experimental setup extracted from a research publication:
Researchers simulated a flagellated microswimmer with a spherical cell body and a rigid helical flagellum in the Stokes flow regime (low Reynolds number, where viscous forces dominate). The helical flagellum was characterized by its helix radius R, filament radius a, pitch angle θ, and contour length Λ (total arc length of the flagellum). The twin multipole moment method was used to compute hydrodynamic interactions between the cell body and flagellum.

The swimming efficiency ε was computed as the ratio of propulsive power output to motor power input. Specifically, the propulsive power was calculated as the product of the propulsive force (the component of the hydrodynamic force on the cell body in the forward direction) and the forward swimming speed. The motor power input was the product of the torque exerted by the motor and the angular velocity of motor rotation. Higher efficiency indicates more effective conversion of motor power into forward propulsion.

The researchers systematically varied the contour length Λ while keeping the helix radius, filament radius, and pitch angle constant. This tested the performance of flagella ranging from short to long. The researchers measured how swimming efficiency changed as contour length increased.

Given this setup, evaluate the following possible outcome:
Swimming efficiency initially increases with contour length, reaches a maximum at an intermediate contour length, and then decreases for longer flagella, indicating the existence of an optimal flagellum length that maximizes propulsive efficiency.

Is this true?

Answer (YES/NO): NO